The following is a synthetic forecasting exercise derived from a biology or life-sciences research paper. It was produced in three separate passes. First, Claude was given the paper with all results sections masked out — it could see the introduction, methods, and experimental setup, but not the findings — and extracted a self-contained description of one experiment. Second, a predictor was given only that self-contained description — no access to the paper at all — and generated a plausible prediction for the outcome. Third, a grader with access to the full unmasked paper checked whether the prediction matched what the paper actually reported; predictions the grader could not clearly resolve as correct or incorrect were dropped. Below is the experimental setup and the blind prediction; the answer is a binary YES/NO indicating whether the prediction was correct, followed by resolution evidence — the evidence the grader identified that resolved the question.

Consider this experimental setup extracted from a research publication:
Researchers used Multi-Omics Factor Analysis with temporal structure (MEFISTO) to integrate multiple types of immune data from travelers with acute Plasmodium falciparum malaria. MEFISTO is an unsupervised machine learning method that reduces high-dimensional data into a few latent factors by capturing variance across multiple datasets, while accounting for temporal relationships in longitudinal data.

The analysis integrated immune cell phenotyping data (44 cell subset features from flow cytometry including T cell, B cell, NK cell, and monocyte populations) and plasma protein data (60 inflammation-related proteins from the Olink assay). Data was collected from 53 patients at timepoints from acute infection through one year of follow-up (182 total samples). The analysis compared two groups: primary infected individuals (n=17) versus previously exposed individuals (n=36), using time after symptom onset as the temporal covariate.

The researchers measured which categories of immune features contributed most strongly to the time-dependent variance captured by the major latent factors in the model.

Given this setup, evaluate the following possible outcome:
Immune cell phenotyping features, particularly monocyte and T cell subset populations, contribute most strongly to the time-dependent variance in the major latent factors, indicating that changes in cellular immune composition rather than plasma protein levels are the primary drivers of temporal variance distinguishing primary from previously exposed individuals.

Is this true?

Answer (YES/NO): NO